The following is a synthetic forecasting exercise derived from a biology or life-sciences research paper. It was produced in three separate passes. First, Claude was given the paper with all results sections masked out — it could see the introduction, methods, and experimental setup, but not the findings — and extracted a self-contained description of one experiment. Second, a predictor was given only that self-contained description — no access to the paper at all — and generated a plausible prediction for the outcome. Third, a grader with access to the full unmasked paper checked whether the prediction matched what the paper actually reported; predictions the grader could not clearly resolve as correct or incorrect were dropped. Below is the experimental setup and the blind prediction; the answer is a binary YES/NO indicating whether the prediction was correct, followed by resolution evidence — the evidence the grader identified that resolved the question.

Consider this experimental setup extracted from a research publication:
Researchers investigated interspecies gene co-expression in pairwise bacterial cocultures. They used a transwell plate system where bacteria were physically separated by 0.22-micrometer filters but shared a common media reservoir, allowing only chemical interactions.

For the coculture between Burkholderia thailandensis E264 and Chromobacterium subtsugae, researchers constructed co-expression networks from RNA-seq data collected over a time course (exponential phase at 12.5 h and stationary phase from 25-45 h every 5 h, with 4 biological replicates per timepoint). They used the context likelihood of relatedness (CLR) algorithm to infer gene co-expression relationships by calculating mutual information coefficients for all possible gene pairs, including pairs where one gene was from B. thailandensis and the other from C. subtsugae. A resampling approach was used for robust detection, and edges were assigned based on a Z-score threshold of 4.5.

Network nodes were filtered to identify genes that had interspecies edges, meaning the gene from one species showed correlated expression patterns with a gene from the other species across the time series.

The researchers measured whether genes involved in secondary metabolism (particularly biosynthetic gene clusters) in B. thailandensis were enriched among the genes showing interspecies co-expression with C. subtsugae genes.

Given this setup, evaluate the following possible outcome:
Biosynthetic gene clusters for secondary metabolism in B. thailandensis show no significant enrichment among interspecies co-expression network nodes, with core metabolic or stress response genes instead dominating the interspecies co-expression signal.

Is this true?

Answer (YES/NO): NO